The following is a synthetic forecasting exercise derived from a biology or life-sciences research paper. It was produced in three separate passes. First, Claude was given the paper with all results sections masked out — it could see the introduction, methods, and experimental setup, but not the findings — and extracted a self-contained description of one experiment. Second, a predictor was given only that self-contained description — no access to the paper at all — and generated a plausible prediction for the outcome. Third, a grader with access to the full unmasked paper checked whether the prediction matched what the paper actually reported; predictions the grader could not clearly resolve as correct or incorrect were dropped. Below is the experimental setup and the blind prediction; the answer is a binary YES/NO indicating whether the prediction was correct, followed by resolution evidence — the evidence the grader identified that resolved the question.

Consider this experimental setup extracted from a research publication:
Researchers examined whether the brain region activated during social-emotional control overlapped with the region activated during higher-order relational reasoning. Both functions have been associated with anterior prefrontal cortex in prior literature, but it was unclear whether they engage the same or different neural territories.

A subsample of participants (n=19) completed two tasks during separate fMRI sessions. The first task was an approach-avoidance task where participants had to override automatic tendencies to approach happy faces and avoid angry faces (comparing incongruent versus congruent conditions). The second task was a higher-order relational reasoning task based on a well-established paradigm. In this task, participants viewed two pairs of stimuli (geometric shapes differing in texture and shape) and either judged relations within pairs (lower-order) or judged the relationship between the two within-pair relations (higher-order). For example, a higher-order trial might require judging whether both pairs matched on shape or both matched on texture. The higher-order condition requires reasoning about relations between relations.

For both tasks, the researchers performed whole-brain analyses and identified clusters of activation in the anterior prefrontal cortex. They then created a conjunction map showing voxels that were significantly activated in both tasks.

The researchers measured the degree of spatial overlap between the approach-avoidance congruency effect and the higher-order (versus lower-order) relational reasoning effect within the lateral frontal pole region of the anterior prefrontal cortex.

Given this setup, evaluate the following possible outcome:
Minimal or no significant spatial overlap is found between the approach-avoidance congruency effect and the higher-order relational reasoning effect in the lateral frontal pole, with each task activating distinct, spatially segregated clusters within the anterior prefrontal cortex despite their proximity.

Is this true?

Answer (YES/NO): YES